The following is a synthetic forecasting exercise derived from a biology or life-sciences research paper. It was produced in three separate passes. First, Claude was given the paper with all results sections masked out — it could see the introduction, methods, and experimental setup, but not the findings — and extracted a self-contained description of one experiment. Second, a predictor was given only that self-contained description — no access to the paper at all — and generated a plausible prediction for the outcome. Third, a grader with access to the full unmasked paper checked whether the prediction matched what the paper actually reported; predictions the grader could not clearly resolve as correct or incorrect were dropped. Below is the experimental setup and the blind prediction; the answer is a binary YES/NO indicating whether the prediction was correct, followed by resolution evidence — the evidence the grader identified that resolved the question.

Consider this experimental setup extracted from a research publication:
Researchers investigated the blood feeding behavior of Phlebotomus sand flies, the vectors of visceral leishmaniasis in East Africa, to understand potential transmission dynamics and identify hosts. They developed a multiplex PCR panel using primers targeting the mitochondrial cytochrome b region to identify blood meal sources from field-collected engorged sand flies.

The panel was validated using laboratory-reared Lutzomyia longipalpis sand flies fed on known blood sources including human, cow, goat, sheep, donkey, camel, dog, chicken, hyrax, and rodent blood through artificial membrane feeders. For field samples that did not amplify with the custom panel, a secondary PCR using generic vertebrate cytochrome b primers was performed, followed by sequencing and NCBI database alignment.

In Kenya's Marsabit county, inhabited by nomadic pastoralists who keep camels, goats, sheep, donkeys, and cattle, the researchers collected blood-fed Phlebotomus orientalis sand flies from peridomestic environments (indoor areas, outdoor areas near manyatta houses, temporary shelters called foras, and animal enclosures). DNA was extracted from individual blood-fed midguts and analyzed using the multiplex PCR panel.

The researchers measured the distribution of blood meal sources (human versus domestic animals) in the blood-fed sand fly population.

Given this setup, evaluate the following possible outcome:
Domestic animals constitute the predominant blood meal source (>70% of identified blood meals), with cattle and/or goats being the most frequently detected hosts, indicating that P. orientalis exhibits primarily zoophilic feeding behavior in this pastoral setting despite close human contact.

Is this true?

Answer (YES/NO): NO